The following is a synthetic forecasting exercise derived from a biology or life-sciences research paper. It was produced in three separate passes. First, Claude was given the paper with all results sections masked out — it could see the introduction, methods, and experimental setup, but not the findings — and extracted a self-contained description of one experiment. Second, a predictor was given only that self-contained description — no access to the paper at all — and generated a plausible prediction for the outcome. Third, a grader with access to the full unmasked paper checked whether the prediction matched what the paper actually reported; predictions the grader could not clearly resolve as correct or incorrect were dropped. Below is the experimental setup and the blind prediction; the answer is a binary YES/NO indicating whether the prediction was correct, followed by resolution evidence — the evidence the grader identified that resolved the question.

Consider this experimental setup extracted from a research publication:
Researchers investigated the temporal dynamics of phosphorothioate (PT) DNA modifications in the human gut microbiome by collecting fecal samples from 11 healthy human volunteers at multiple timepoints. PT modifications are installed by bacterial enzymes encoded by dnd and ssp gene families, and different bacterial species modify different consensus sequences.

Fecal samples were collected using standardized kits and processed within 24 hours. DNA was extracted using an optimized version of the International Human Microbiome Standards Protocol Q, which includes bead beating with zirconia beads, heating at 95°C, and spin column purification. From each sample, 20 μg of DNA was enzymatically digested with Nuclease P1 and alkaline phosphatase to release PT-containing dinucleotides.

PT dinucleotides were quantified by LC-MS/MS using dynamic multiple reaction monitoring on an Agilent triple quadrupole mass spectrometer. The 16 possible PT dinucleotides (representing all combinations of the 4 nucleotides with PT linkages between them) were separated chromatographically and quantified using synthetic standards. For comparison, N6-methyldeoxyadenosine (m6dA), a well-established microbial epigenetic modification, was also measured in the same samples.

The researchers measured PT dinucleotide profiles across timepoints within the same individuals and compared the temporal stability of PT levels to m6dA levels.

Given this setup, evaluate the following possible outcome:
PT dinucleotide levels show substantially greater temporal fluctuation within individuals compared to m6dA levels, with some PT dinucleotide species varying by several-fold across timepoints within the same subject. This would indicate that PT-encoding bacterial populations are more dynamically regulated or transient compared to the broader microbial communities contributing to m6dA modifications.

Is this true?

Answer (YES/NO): NO